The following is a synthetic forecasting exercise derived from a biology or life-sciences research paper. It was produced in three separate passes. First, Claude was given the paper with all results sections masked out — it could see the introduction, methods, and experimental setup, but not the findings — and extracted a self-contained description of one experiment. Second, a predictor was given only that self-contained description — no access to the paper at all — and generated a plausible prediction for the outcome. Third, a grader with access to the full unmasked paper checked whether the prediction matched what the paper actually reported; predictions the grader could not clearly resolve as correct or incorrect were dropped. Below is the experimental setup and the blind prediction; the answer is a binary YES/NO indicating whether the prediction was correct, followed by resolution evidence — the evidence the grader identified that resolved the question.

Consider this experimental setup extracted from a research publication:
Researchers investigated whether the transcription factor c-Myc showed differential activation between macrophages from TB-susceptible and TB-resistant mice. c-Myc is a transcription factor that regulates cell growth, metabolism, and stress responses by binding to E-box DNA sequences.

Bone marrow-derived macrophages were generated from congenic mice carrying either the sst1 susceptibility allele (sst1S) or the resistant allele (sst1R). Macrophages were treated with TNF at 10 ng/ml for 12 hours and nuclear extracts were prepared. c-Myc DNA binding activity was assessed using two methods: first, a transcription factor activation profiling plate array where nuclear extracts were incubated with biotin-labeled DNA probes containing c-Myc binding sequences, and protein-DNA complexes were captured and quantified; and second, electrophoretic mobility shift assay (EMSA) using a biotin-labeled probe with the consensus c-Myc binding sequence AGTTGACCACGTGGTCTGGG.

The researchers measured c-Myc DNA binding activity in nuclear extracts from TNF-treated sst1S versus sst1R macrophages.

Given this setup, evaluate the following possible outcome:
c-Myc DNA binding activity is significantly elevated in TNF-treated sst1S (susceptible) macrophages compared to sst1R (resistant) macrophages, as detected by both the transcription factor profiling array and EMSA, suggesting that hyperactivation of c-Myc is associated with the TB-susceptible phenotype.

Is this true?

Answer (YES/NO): YES